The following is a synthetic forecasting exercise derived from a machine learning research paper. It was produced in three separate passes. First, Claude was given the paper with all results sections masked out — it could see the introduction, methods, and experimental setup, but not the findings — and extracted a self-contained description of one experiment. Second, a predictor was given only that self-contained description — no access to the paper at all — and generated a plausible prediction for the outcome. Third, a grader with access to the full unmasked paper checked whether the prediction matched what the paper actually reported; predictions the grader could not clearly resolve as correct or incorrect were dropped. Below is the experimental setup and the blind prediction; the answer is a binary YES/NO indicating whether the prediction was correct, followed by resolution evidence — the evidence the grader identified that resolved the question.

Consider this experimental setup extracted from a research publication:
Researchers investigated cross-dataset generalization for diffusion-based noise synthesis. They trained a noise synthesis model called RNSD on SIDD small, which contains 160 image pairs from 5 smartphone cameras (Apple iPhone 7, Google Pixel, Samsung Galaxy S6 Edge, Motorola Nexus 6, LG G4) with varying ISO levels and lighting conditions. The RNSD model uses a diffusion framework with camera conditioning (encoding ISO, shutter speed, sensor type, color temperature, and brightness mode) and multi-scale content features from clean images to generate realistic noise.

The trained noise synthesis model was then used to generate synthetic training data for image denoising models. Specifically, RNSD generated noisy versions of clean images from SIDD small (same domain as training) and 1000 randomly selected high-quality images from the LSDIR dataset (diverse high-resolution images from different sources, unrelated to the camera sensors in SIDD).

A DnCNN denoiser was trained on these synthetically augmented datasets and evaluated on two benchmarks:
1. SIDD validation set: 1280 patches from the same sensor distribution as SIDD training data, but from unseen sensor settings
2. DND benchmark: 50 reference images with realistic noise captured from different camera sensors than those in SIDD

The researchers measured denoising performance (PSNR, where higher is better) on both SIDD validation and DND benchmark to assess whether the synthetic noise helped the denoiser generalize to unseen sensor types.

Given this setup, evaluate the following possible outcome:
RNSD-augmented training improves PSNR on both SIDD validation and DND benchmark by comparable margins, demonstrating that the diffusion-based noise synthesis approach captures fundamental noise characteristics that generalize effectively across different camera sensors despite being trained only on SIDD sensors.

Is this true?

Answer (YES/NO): NO